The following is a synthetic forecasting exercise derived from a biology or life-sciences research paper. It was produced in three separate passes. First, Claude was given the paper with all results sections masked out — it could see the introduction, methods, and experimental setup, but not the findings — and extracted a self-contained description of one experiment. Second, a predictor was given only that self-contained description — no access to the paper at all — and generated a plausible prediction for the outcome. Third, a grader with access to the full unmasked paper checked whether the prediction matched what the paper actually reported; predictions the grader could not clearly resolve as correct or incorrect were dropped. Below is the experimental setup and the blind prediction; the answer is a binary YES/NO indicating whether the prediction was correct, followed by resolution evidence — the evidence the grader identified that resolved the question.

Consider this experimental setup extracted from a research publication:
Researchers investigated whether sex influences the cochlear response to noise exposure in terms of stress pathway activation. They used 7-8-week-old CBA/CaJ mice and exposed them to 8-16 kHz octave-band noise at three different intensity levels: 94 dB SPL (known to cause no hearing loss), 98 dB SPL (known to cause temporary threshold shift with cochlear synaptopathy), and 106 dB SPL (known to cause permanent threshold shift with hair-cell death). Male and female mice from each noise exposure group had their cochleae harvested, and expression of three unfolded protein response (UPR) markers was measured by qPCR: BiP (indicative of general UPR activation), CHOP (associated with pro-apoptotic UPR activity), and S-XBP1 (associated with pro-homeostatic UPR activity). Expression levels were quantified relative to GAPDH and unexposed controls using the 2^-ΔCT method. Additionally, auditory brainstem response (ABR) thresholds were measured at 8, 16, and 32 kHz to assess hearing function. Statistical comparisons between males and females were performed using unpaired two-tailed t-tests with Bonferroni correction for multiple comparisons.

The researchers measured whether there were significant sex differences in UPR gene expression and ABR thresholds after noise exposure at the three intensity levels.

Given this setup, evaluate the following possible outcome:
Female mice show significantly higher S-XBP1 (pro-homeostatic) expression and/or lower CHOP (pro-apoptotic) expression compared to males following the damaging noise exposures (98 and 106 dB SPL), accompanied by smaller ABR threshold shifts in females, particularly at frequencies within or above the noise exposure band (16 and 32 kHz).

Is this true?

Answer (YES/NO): NO